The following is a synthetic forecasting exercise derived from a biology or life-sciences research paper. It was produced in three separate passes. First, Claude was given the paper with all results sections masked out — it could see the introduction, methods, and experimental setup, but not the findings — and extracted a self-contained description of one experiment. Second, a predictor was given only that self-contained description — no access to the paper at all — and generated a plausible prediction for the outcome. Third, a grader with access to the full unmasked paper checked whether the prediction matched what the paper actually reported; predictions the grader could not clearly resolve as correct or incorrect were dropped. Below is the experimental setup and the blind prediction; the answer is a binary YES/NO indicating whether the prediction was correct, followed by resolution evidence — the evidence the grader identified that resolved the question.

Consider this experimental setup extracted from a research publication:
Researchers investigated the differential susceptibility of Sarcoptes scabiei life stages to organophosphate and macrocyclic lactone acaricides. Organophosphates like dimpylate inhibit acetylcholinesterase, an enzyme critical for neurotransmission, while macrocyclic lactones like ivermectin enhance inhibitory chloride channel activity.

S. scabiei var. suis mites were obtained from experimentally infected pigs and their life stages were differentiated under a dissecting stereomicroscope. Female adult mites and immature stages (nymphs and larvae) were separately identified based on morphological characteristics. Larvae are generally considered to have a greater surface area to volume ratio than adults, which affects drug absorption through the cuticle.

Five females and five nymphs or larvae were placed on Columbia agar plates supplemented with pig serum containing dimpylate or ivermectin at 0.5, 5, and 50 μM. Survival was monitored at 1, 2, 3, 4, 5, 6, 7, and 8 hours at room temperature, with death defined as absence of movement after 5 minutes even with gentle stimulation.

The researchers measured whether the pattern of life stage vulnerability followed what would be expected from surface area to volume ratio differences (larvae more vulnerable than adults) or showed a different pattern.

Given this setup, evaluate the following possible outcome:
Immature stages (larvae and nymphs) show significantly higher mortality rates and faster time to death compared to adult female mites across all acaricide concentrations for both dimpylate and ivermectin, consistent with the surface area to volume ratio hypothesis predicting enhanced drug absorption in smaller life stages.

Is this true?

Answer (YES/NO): YES